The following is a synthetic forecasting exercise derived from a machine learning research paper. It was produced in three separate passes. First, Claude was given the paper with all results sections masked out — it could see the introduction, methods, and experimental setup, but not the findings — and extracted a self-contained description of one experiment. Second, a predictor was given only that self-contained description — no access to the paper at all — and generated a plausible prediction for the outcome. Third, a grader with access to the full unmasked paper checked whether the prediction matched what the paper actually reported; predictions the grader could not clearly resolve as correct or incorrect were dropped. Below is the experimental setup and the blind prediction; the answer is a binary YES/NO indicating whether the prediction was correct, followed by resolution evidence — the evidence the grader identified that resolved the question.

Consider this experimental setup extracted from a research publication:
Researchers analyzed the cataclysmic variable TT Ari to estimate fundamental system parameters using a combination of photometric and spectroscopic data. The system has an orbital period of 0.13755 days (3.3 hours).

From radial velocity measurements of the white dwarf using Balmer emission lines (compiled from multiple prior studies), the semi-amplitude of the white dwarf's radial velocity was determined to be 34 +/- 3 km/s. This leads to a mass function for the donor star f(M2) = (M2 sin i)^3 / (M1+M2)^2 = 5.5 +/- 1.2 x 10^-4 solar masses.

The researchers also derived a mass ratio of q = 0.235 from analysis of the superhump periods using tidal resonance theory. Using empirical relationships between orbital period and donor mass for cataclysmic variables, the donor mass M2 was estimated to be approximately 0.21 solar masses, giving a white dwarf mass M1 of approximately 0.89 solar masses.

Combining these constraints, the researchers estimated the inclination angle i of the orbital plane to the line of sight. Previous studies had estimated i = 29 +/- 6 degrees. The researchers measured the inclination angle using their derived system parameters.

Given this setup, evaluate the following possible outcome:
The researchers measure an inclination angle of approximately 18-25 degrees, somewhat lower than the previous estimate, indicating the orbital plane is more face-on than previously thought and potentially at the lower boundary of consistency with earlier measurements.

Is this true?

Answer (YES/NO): NO